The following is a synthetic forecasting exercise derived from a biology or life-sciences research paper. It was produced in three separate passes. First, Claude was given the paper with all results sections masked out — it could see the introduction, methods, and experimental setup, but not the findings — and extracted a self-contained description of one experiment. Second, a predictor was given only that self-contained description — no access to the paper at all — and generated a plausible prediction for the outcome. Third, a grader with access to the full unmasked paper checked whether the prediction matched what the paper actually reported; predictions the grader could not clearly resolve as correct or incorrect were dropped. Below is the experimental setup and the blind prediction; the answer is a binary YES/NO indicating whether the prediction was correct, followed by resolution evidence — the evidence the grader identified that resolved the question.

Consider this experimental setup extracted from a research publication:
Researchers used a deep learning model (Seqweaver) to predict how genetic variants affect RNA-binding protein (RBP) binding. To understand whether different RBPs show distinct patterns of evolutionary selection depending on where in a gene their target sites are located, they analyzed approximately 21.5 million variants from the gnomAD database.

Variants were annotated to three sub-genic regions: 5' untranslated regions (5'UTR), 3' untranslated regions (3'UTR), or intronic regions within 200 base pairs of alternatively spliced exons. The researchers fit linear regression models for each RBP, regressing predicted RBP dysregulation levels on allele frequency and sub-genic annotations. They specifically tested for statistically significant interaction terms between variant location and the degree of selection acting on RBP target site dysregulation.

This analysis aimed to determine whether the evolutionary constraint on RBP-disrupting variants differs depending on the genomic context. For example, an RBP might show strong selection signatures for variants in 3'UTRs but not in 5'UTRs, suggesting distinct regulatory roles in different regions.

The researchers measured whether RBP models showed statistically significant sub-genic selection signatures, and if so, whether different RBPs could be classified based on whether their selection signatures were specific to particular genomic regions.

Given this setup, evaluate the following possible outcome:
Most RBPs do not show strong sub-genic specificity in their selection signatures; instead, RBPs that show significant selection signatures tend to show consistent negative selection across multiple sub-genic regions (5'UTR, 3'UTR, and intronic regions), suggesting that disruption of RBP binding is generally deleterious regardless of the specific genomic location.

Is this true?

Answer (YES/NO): NO